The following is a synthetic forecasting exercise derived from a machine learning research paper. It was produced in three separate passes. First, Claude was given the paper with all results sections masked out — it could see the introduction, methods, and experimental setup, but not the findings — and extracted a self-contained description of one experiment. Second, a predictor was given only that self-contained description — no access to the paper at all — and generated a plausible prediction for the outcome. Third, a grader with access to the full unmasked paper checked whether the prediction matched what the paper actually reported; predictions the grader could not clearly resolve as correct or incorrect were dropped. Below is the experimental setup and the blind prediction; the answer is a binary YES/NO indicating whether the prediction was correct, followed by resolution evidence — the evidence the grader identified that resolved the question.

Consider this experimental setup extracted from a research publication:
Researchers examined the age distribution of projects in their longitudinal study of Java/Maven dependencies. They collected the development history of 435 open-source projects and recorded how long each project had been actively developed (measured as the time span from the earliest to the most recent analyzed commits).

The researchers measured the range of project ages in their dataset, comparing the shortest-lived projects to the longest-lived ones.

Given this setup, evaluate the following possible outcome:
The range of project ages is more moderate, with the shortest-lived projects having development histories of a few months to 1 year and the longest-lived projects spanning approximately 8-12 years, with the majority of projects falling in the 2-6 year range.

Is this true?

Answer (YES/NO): NO